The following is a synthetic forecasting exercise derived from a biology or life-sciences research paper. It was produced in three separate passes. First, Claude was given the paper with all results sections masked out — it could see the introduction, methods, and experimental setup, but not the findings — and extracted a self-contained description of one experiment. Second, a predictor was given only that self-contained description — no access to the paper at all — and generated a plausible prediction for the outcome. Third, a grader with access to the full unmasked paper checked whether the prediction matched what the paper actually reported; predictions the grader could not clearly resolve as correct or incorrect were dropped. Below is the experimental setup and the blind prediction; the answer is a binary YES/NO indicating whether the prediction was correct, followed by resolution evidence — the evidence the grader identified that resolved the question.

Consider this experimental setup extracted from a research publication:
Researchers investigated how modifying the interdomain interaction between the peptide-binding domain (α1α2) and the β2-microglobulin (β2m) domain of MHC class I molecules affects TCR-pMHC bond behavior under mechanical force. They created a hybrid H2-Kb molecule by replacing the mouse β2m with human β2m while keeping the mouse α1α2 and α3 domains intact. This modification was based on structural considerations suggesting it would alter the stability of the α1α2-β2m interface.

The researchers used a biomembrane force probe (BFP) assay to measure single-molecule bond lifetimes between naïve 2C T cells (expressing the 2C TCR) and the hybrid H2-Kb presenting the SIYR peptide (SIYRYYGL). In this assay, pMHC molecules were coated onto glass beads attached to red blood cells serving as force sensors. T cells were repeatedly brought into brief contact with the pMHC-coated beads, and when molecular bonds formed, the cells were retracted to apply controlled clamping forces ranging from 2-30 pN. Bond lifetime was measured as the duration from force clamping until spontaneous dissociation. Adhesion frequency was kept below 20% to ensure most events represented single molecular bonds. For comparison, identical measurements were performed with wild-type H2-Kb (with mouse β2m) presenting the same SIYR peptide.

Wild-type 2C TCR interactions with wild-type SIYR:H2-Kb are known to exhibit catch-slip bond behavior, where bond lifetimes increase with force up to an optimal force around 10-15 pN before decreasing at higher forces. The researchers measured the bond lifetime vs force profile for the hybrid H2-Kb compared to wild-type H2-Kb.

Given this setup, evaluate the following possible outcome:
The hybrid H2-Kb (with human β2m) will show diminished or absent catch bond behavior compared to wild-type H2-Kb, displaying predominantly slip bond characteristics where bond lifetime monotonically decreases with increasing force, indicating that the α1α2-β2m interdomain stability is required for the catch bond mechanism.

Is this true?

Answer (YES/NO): NO